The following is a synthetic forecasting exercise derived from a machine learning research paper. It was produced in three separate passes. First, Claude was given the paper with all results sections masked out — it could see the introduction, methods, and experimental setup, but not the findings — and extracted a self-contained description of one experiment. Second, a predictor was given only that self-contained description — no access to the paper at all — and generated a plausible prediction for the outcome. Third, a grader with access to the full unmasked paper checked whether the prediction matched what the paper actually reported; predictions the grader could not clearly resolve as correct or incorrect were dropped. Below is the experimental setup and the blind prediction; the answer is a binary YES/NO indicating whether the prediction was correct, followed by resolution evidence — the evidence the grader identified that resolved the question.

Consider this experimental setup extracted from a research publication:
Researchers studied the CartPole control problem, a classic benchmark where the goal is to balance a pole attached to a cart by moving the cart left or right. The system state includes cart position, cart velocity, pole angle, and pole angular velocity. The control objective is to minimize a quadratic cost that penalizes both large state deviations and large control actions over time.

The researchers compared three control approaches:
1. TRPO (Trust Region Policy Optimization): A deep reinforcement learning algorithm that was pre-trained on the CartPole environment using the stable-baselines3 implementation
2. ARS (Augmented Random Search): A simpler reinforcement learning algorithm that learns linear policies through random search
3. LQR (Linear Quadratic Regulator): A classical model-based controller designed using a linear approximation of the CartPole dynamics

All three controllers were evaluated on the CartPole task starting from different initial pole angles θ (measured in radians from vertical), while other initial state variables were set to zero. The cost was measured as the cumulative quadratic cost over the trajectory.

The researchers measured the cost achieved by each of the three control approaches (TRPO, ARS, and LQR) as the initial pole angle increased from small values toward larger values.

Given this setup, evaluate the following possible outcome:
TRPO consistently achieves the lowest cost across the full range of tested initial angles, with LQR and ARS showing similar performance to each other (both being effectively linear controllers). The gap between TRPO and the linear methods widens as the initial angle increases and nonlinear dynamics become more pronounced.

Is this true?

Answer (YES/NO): NO